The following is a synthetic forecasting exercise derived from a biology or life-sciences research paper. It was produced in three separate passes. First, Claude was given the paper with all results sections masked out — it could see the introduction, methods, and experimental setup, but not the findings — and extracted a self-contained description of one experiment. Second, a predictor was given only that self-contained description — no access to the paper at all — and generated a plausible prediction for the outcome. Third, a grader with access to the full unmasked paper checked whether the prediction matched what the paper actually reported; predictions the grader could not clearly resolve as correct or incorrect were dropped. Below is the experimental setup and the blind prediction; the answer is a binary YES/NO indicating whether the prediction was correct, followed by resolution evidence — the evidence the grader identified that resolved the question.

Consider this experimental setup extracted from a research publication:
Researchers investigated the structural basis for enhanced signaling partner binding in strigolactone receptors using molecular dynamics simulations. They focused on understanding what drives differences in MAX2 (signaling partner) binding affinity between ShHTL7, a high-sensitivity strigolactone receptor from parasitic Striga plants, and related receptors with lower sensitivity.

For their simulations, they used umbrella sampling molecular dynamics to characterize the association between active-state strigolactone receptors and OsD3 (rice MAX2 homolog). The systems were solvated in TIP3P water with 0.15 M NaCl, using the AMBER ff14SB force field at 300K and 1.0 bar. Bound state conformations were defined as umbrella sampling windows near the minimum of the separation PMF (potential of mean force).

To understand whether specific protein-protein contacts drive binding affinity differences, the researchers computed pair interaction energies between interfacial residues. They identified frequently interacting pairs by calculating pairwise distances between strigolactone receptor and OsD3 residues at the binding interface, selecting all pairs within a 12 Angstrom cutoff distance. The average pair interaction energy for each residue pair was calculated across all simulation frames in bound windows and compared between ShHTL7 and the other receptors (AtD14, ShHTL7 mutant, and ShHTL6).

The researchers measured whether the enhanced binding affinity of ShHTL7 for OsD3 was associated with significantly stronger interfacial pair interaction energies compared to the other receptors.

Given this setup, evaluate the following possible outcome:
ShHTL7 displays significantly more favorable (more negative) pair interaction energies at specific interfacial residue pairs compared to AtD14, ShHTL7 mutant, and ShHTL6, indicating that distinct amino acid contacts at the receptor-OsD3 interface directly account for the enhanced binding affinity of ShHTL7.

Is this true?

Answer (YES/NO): NO